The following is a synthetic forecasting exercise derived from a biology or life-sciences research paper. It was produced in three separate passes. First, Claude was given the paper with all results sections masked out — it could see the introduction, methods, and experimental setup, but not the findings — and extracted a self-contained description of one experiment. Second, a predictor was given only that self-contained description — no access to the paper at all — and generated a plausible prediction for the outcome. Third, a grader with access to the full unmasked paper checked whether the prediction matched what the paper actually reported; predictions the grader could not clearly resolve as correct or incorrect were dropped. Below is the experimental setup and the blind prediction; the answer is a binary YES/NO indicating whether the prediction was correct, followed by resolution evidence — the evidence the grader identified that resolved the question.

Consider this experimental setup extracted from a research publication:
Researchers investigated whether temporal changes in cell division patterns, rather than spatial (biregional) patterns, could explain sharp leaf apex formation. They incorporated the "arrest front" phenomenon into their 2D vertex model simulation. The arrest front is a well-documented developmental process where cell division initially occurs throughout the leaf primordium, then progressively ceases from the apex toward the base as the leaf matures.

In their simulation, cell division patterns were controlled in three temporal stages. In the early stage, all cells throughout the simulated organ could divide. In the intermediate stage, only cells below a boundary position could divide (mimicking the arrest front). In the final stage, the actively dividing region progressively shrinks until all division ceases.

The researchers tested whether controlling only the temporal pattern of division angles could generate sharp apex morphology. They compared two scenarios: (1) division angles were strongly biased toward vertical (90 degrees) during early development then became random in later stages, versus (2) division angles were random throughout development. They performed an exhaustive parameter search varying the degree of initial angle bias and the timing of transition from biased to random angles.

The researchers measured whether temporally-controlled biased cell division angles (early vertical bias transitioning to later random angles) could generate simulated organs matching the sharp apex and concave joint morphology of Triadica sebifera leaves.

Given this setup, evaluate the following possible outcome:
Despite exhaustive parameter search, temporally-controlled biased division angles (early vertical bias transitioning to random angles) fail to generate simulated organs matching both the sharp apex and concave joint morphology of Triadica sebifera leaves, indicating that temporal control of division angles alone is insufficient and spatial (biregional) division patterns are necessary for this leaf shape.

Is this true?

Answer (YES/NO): NO